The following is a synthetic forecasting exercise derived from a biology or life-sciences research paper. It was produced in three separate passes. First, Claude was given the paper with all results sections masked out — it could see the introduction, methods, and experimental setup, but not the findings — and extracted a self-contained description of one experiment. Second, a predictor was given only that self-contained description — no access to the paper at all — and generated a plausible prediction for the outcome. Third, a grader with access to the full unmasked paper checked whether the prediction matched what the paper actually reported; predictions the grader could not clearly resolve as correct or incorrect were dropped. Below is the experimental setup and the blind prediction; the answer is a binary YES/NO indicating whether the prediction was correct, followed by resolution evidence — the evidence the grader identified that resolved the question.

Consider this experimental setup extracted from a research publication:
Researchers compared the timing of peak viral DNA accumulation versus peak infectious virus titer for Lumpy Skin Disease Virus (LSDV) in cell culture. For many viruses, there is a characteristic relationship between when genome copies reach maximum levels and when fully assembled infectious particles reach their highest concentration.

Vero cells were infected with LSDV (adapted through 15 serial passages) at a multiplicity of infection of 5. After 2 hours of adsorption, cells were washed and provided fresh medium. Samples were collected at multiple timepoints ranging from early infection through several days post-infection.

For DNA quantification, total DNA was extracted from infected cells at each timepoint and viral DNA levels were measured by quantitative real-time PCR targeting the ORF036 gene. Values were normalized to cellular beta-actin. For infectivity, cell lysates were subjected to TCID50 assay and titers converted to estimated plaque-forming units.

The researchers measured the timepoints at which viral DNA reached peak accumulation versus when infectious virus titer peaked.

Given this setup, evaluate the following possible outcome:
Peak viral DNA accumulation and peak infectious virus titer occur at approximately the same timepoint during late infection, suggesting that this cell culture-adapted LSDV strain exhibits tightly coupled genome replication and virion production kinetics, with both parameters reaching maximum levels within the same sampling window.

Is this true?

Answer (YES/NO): NO